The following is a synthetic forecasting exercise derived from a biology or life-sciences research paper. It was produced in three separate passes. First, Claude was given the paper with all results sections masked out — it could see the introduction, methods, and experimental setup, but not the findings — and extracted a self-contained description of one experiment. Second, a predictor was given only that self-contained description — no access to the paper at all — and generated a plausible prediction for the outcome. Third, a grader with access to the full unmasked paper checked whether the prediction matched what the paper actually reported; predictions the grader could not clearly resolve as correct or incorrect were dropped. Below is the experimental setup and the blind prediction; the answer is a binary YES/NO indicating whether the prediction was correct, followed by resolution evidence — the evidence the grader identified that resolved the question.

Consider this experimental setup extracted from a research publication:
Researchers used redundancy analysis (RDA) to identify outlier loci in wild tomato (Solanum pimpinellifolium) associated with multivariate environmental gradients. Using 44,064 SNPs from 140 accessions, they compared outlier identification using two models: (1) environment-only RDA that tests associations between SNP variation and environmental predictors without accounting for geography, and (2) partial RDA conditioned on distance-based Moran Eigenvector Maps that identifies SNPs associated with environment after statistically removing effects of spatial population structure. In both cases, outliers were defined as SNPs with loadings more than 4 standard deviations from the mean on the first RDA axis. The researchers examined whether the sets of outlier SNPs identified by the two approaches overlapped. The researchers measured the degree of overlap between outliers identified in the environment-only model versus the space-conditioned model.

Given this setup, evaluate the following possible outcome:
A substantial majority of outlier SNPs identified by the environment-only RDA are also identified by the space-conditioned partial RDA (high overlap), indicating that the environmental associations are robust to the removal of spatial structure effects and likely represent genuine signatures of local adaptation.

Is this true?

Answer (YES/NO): NO